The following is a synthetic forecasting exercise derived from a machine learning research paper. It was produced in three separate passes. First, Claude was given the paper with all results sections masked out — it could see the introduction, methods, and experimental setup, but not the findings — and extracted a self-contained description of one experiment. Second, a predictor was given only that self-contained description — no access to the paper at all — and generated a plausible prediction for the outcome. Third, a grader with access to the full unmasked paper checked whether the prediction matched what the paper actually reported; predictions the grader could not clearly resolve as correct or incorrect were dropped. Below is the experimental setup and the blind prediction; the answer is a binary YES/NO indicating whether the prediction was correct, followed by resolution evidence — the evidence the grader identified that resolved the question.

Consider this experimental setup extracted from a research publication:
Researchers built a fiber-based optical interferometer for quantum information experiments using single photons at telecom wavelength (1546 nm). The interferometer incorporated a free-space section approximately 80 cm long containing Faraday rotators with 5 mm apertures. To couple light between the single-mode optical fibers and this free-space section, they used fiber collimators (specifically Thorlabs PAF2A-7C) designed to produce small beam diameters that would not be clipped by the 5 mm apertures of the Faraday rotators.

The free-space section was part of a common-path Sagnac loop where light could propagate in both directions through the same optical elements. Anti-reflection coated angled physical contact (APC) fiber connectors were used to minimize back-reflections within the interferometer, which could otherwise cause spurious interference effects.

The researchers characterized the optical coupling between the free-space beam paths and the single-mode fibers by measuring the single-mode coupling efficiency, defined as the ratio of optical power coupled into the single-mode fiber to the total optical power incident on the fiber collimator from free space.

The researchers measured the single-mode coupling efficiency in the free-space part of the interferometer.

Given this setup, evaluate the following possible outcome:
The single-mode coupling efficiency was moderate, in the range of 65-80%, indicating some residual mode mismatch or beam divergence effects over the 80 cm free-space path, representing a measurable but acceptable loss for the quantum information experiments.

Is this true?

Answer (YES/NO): NO